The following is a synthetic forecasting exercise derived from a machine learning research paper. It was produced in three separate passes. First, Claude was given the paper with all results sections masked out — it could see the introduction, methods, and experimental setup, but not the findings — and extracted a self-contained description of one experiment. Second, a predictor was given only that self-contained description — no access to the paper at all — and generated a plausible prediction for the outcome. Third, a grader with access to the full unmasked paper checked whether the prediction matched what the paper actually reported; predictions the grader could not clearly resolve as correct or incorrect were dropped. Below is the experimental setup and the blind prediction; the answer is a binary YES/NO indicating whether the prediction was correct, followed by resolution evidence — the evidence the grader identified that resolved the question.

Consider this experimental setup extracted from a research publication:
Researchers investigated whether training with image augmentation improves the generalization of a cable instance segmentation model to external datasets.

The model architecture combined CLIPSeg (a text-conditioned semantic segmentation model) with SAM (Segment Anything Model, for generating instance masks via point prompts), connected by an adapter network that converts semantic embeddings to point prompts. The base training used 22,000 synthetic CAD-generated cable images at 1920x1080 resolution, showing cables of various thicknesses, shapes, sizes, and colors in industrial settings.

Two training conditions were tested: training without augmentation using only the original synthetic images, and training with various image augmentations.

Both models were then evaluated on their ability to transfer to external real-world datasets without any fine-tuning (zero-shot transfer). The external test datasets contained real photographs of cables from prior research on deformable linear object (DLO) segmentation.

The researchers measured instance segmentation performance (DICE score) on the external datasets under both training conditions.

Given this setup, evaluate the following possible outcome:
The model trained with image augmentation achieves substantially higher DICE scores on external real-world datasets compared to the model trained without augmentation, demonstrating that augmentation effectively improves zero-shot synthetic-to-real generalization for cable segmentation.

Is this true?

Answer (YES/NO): NO